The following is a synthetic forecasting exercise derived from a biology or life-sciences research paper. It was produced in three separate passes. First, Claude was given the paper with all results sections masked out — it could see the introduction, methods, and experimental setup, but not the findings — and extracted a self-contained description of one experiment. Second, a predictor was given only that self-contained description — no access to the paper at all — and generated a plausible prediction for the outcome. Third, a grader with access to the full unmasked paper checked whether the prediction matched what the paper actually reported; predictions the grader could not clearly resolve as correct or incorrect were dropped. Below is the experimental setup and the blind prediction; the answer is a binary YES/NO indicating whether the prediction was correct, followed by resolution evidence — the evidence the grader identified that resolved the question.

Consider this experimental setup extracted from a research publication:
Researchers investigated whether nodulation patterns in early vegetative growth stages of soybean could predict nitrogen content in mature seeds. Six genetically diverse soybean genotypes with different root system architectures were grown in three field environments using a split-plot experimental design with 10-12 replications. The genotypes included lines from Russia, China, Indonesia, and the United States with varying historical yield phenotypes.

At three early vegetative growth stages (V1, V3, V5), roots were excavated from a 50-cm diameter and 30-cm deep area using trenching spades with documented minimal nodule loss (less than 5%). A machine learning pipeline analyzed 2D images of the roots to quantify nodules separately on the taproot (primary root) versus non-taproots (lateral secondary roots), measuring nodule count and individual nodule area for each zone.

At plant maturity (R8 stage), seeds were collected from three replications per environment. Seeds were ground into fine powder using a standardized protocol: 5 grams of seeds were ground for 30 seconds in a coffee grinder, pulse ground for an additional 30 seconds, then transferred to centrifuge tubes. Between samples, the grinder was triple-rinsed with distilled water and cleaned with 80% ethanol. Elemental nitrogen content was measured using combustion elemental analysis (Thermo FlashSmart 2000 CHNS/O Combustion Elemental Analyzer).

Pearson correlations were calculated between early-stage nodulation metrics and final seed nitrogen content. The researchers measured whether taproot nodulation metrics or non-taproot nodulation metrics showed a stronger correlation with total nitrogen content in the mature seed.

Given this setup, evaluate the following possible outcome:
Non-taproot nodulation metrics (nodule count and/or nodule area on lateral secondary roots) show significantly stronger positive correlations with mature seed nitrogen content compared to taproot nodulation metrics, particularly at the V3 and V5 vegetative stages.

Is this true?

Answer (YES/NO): NO